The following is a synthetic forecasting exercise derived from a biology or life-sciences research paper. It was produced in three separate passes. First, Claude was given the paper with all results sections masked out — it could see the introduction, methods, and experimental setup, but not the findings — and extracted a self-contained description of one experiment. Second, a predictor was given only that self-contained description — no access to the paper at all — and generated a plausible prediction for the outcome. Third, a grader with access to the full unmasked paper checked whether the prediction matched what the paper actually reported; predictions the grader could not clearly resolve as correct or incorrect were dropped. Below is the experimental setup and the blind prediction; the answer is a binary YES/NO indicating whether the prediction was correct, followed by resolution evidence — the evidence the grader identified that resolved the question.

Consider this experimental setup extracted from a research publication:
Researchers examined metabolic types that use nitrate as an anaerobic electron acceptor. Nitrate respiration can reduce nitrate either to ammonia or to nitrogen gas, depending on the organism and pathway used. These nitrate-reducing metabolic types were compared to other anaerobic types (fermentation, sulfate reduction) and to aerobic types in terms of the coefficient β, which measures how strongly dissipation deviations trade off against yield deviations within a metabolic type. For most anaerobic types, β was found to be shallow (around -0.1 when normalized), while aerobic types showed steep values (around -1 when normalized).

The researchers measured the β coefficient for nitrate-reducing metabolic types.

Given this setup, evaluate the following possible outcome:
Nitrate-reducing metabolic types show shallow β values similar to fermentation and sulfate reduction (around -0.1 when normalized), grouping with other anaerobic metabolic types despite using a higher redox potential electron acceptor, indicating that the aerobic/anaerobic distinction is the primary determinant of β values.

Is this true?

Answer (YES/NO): NO